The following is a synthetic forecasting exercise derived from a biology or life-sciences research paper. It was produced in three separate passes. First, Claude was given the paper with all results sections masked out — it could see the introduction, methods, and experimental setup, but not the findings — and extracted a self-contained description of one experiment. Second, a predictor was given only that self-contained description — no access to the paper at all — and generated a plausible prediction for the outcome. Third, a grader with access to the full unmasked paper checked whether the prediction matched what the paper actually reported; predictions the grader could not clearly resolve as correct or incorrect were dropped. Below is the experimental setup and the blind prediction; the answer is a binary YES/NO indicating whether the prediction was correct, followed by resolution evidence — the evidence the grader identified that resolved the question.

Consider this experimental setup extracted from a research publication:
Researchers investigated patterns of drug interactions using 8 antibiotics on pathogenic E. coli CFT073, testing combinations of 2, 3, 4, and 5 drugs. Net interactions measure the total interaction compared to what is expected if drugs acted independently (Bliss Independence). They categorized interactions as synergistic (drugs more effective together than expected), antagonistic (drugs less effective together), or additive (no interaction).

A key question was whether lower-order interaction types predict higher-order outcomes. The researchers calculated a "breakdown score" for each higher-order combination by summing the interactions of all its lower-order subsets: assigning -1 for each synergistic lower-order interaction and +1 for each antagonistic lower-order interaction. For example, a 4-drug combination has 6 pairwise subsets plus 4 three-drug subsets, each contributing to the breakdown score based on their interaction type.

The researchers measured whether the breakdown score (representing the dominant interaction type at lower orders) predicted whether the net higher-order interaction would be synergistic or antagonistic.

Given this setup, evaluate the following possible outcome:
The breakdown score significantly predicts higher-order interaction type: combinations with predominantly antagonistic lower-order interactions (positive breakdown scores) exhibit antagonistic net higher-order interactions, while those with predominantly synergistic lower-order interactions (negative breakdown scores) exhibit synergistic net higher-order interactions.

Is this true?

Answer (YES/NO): NO